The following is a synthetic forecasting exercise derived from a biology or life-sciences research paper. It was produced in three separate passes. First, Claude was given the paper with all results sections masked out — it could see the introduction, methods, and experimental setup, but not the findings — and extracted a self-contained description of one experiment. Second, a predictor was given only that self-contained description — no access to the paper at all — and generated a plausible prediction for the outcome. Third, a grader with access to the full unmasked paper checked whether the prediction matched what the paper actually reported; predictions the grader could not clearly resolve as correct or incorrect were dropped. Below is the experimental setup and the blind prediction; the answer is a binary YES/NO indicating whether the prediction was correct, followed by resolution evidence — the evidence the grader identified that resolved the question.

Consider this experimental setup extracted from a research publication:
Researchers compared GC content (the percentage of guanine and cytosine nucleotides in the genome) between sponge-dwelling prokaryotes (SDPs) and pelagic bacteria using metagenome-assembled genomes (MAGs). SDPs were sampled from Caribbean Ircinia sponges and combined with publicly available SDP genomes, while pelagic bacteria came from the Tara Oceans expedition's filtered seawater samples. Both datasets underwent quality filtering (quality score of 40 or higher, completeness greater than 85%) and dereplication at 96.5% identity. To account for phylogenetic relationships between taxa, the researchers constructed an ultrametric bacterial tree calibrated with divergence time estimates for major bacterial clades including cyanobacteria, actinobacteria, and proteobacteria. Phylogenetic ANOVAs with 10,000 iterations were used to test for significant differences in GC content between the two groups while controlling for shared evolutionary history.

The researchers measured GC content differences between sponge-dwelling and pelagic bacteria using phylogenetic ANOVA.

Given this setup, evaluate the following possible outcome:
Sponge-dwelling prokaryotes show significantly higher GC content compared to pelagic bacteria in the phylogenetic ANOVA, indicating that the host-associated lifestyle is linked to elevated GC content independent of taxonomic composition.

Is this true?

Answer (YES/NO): YES